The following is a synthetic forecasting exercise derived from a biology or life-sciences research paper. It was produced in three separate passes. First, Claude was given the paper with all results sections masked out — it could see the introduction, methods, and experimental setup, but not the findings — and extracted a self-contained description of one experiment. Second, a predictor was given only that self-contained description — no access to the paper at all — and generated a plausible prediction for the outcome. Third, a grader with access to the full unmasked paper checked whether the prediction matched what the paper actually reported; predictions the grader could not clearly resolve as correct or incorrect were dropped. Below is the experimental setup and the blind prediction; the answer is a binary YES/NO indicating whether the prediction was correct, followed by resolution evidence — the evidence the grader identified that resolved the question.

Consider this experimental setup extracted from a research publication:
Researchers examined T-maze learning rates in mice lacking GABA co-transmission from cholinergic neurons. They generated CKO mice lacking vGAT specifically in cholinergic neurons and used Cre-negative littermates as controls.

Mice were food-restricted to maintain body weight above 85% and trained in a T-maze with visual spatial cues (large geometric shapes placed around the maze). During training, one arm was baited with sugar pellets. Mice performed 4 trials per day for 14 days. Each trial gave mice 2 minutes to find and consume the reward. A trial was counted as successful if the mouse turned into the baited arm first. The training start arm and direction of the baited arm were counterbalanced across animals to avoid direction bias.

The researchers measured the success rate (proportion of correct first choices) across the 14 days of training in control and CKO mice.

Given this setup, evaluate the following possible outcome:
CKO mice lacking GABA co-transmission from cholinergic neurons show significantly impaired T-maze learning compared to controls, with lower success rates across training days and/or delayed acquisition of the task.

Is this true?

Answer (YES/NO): NO